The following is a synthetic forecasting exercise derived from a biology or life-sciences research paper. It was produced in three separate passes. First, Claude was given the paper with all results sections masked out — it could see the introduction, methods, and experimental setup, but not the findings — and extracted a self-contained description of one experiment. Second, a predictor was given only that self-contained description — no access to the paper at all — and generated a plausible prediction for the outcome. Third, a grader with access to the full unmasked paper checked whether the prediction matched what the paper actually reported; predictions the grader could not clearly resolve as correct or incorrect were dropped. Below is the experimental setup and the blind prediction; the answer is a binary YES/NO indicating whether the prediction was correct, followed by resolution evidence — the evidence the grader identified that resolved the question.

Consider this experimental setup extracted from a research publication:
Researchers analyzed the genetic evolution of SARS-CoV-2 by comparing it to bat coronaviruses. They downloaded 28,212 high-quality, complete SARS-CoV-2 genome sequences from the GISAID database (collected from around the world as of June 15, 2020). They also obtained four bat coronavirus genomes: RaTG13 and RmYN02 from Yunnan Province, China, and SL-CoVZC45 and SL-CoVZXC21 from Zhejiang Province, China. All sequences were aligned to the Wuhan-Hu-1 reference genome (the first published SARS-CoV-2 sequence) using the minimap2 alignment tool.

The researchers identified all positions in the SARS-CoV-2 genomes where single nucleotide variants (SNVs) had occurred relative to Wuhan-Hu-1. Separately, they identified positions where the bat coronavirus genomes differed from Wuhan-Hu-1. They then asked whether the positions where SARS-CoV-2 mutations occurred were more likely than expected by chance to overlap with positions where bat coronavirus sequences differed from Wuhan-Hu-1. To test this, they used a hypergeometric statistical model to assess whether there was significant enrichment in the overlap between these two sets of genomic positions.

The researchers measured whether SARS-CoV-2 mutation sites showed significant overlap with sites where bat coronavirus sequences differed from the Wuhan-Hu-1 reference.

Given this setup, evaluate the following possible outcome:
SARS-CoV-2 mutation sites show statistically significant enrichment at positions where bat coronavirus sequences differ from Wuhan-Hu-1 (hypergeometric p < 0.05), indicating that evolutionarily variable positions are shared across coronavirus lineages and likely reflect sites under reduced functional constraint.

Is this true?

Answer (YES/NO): YES